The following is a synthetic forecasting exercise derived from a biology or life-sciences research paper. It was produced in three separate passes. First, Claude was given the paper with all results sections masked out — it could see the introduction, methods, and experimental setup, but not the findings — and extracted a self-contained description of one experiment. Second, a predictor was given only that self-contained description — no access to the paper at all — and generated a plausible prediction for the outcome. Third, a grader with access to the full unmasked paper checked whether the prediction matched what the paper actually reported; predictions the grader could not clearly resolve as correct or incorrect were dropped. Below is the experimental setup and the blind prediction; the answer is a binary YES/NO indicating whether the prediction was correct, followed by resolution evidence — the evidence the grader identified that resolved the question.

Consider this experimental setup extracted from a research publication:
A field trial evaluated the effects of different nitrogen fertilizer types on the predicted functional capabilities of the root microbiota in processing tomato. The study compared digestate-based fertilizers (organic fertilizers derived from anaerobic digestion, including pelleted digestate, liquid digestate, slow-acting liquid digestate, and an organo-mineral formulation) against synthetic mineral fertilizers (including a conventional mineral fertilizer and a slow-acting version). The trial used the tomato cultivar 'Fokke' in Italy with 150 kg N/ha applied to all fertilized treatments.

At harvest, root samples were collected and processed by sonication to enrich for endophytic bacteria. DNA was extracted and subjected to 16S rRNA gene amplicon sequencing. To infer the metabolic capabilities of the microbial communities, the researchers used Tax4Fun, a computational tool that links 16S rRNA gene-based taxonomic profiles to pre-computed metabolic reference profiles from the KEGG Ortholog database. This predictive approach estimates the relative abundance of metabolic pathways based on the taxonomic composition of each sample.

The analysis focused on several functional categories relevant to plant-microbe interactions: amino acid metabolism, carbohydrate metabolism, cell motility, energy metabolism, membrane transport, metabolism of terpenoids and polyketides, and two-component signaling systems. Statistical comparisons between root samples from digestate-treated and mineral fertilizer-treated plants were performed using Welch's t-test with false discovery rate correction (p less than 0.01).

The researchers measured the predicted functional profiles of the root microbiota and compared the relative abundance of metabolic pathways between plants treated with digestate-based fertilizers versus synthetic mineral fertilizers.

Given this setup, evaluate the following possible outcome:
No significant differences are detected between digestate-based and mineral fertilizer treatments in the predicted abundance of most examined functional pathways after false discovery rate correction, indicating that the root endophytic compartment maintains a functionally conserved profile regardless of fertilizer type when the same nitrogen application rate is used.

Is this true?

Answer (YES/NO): NO